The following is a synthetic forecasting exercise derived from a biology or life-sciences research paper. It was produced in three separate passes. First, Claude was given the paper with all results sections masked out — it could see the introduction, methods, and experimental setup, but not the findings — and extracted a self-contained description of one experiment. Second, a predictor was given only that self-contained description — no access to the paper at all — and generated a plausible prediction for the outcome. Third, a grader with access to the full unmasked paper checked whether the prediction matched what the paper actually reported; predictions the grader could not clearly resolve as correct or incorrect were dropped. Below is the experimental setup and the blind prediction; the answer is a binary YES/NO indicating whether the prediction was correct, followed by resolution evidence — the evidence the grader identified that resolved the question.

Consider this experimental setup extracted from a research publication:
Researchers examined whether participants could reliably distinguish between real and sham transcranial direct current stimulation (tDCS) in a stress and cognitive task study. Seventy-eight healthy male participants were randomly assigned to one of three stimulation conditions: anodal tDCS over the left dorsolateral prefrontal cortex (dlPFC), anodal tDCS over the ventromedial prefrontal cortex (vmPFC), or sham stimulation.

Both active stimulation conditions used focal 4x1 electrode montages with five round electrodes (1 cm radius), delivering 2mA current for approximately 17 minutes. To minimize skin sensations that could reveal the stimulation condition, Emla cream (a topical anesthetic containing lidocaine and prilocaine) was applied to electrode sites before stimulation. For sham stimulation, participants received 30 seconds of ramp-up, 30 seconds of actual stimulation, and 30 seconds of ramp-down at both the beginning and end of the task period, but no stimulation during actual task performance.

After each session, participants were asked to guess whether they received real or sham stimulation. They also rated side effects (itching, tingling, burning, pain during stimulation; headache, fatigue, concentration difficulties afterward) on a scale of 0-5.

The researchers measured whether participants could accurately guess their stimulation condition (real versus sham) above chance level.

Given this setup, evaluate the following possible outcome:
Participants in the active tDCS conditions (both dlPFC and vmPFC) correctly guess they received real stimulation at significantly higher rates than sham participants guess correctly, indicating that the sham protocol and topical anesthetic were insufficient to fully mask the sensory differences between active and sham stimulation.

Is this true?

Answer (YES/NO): NO